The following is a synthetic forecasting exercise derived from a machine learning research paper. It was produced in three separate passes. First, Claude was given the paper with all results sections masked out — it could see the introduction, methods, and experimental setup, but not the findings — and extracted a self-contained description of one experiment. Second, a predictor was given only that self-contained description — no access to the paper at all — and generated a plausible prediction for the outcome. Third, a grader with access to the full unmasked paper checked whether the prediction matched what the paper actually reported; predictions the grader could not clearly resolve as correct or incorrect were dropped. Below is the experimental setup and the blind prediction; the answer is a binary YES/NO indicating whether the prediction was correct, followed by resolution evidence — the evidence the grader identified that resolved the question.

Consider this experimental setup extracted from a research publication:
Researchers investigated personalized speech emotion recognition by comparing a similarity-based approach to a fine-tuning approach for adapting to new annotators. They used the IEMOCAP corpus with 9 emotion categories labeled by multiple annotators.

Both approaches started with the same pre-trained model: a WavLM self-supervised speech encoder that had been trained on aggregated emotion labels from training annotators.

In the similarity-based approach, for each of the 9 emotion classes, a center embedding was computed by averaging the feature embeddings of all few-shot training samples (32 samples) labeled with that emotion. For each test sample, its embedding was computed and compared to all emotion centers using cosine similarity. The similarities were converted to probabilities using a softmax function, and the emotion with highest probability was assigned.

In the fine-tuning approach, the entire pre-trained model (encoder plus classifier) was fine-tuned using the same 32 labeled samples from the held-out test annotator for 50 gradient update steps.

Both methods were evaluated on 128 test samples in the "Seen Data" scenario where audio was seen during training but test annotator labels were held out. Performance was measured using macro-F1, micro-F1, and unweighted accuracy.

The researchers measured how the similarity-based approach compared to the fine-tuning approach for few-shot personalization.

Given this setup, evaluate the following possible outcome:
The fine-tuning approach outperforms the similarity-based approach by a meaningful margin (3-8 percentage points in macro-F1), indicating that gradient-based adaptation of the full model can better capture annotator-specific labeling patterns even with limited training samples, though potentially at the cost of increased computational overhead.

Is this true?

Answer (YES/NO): YES